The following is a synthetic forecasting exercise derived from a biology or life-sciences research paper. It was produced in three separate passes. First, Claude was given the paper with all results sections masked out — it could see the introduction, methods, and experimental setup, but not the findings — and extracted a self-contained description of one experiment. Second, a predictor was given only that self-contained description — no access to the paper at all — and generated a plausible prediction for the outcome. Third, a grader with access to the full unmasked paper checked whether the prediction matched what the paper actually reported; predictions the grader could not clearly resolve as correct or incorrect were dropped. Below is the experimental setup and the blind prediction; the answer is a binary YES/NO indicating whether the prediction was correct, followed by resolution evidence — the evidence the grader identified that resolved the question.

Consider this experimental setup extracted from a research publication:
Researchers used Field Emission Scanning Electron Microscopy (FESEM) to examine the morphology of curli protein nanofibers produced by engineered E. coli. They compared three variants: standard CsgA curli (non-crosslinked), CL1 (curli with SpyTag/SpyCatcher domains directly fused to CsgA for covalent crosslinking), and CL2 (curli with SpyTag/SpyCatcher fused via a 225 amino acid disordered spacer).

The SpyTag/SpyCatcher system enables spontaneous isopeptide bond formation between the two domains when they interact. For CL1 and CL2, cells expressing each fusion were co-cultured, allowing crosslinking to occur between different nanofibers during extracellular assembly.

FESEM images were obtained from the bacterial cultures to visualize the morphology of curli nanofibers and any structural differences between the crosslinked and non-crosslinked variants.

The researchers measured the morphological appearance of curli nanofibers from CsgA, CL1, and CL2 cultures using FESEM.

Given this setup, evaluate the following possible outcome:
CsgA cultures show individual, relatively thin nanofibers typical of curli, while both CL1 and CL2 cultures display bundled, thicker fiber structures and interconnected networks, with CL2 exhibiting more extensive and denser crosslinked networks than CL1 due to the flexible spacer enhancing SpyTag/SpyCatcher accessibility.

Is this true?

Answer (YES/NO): NO